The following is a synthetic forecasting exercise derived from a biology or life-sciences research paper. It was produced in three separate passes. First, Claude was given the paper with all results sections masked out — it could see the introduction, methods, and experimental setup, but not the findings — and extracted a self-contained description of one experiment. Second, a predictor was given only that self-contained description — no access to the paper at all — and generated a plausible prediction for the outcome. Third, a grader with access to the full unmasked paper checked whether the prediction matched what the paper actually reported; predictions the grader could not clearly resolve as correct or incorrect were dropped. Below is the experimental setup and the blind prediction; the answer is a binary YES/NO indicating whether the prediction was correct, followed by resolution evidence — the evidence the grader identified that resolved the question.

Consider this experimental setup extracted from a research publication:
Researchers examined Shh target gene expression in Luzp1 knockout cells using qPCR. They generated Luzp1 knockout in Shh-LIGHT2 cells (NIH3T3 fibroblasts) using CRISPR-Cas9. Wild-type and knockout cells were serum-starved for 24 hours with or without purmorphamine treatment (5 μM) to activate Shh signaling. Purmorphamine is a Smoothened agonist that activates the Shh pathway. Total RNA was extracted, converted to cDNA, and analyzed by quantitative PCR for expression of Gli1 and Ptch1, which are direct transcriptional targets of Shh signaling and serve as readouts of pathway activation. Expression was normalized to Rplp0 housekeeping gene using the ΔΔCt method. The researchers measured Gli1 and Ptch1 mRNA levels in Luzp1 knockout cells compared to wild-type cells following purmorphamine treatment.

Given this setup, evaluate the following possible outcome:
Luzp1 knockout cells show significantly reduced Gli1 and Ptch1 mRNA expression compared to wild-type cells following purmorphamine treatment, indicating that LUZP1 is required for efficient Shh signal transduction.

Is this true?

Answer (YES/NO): NO